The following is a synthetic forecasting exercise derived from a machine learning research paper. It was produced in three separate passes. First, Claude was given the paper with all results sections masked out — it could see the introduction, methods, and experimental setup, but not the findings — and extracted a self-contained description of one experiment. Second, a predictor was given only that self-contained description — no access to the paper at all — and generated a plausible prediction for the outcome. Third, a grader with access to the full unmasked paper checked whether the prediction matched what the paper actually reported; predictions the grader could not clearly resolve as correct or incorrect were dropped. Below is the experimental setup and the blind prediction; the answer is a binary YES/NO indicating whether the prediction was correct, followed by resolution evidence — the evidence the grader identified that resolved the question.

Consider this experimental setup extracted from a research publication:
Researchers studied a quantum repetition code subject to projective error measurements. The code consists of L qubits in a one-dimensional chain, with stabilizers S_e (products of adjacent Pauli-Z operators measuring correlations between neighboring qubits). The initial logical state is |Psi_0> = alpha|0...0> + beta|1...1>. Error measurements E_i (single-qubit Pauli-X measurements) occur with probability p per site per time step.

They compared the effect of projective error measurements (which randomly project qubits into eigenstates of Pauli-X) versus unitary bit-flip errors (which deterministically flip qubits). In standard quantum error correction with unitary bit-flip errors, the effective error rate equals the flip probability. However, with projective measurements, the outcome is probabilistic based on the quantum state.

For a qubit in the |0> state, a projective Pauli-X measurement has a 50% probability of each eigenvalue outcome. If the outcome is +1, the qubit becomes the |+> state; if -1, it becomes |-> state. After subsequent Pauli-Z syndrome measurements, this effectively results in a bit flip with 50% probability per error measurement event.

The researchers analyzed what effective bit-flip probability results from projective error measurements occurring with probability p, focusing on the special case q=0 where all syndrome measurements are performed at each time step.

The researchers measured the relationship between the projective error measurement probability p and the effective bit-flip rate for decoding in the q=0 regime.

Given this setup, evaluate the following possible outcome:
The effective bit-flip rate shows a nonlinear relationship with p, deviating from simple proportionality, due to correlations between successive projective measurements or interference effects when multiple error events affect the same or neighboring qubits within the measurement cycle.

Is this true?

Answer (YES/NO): NO